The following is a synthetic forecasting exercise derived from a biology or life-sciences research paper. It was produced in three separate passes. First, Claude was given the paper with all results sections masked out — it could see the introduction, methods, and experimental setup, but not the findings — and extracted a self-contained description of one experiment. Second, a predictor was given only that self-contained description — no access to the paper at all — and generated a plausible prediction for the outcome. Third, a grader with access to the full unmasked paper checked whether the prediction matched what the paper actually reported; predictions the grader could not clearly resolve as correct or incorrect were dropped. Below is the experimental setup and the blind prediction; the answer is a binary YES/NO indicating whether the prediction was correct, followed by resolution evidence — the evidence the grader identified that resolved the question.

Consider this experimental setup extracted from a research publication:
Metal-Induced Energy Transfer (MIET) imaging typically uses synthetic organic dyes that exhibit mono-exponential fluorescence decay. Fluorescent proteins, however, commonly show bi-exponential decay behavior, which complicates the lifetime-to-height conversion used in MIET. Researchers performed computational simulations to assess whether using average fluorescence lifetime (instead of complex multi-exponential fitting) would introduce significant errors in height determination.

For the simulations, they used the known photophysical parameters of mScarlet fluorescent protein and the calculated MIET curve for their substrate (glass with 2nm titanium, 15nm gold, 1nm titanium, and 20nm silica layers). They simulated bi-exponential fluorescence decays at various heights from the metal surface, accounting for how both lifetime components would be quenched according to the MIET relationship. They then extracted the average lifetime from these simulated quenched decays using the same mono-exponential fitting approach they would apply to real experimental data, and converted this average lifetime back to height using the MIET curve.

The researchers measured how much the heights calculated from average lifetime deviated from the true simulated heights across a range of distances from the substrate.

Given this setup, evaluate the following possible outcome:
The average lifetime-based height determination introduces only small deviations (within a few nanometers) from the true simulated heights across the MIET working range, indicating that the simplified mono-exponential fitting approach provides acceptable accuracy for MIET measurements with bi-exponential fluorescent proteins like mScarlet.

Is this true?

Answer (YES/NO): YES